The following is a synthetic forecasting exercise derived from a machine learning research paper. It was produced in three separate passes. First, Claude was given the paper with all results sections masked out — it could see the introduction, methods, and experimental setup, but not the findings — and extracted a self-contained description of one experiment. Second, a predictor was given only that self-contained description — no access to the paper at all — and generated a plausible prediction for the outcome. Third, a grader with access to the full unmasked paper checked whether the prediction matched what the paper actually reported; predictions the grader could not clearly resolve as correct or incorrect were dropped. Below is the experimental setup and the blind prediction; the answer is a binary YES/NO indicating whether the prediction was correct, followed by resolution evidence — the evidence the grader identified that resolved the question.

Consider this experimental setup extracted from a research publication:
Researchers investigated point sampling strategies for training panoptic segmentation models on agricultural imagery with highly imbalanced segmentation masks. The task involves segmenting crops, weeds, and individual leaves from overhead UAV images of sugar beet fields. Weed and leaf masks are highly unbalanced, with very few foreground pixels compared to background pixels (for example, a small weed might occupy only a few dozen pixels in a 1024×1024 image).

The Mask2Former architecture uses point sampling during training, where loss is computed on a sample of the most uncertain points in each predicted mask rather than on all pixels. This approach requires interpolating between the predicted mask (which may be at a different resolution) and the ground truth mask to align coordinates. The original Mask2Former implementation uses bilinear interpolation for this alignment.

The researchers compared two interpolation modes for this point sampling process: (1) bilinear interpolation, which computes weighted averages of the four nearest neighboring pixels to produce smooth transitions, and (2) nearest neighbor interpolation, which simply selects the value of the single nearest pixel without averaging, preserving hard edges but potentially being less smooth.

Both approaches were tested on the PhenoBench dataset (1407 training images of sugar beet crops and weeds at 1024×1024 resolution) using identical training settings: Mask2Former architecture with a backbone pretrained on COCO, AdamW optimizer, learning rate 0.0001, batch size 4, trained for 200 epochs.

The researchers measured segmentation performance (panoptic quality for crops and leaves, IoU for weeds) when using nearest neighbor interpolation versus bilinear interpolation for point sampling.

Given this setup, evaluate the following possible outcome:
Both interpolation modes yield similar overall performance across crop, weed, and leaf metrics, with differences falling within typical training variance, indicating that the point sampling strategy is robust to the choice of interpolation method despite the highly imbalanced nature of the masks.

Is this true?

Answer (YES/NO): NO